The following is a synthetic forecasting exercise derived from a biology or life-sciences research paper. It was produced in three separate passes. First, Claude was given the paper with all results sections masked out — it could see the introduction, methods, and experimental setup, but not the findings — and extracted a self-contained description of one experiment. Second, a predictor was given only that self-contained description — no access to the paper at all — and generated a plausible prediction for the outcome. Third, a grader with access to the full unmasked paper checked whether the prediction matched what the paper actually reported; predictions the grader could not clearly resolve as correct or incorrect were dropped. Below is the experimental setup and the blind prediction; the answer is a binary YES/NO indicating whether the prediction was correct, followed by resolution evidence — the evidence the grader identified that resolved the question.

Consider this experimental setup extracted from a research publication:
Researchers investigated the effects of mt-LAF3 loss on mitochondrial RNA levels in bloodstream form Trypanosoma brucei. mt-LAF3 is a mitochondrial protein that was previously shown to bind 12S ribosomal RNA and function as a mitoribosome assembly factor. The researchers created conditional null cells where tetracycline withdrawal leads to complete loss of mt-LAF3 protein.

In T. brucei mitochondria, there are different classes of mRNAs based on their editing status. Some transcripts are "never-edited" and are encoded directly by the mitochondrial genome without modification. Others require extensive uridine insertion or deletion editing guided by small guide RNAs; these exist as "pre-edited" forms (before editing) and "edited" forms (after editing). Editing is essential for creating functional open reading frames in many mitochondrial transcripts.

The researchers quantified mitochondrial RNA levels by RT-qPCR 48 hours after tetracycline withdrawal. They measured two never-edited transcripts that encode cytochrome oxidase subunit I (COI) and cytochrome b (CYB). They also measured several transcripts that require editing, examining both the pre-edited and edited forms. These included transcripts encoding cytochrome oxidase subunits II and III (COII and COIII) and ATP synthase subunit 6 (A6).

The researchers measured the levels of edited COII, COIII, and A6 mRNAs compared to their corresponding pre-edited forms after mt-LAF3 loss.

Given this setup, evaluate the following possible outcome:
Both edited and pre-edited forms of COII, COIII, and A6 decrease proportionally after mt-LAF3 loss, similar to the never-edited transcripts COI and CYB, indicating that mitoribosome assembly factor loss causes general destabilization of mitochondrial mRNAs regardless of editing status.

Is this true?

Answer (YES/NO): NO